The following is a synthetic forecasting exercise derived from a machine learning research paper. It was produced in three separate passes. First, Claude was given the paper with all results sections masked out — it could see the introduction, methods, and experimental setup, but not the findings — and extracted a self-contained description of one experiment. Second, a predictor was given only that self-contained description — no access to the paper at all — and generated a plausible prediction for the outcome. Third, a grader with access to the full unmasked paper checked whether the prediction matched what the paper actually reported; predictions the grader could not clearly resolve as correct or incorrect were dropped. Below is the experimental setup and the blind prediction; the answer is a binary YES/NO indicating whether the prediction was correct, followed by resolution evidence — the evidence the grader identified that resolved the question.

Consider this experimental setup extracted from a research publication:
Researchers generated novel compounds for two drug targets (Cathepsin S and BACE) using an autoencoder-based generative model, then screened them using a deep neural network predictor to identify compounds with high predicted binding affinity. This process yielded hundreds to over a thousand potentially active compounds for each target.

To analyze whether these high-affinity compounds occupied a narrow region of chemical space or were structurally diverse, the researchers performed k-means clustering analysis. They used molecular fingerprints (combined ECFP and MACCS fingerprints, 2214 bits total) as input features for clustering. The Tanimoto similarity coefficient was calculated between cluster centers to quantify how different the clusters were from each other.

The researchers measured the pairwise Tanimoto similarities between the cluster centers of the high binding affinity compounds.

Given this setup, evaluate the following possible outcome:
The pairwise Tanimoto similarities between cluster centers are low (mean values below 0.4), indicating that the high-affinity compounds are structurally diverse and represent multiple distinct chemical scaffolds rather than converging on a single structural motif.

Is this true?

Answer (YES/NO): NO